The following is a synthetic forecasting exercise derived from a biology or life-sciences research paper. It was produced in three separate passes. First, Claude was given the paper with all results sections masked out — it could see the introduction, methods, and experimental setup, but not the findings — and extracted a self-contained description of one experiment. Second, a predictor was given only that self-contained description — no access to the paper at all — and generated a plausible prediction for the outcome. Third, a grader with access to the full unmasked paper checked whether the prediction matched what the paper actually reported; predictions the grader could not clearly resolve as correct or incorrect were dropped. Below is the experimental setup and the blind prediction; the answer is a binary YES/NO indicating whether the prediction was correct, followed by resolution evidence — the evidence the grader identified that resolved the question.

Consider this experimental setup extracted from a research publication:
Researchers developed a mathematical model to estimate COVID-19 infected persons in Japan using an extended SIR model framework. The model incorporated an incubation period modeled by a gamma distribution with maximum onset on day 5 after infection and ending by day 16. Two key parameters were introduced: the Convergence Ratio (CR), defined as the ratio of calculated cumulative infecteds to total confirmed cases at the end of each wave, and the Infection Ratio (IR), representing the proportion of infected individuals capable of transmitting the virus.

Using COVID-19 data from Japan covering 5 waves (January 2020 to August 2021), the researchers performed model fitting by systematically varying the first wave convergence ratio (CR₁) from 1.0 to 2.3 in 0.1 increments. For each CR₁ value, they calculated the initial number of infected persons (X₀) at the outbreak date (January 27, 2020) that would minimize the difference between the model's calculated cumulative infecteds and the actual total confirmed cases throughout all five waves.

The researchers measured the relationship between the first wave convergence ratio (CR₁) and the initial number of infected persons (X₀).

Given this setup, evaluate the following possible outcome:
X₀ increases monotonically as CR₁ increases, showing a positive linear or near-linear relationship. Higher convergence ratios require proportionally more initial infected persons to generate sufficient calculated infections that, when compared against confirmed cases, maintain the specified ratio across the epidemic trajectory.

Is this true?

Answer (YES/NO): YES